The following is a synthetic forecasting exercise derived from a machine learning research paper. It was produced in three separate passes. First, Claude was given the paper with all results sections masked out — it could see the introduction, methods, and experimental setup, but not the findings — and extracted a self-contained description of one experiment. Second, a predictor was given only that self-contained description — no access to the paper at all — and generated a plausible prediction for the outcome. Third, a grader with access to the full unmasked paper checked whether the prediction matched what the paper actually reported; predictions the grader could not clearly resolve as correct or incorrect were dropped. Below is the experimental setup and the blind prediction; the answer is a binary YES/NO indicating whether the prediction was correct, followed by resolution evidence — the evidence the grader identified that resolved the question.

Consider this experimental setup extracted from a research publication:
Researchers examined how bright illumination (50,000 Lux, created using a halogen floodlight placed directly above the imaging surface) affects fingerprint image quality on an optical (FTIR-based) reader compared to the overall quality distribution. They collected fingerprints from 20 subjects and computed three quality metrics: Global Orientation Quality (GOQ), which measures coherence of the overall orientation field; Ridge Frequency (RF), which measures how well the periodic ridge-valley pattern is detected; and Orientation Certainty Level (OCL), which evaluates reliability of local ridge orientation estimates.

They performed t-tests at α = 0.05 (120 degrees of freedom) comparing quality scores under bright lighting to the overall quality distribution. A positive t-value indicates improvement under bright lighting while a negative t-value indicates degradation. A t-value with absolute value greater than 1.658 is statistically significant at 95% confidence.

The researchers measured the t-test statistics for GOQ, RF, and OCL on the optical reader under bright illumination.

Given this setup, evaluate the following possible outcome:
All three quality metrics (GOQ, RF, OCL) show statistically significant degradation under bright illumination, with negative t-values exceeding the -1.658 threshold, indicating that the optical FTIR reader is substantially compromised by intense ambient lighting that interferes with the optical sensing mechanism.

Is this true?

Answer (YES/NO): NO